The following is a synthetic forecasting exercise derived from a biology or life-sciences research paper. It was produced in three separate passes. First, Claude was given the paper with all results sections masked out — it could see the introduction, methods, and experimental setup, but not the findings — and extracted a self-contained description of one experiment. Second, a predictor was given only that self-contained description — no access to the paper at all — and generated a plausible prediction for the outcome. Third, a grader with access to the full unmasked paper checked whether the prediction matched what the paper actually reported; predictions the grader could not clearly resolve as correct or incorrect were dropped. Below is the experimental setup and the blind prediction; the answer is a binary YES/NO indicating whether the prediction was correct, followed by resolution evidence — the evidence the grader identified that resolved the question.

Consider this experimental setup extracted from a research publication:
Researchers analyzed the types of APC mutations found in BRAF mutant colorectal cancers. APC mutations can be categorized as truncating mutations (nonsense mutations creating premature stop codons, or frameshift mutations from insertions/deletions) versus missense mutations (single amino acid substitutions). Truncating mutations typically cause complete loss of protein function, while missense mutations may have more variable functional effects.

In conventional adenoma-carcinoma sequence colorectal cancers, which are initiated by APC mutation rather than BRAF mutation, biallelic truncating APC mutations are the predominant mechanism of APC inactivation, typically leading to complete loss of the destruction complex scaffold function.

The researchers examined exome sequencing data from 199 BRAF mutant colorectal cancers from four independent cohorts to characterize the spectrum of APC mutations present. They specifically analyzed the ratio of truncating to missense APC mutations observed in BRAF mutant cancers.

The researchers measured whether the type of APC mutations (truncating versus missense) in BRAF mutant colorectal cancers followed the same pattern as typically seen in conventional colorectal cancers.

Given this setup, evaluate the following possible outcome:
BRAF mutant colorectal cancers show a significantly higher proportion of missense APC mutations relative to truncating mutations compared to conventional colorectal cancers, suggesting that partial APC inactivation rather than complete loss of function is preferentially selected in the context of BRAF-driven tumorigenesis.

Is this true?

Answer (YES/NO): YES